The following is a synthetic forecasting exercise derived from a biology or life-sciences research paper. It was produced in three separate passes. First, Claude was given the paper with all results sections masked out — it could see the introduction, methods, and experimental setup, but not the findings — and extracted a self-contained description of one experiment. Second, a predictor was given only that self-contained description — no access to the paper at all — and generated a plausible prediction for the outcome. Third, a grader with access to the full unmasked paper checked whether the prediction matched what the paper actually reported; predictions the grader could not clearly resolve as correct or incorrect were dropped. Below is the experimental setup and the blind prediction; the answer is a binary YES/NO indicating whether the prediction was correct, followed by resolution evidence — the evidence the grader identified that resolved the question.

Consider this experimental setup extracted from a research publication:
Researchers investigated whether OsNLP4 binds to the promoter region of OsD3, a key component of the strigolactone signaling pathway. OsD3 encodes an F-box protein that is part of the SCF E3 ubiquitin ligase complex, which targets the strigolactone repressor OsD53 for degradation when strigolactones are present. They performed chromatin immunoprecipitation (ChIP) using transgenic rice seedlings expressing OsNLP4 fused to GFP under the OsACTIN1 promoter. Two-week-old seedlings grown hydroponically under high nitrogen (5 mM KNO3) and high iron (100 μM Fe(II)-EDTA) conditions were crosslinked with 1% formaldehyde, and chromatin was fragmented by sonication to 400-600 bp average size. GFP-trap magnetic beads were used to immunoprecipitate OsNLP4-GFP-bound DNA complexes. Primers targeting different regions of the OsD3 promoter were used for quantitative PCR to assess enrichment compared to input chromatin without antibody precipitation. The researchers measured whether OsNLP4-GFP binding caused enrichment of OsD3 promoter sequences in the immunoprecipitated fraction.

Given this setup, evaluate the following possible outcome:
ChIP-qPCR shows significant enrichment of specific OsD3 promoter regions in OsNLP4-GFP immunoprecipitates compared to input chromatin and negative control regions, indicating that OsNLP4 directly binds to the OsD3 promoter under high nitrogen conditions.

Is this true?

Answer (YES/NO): YES